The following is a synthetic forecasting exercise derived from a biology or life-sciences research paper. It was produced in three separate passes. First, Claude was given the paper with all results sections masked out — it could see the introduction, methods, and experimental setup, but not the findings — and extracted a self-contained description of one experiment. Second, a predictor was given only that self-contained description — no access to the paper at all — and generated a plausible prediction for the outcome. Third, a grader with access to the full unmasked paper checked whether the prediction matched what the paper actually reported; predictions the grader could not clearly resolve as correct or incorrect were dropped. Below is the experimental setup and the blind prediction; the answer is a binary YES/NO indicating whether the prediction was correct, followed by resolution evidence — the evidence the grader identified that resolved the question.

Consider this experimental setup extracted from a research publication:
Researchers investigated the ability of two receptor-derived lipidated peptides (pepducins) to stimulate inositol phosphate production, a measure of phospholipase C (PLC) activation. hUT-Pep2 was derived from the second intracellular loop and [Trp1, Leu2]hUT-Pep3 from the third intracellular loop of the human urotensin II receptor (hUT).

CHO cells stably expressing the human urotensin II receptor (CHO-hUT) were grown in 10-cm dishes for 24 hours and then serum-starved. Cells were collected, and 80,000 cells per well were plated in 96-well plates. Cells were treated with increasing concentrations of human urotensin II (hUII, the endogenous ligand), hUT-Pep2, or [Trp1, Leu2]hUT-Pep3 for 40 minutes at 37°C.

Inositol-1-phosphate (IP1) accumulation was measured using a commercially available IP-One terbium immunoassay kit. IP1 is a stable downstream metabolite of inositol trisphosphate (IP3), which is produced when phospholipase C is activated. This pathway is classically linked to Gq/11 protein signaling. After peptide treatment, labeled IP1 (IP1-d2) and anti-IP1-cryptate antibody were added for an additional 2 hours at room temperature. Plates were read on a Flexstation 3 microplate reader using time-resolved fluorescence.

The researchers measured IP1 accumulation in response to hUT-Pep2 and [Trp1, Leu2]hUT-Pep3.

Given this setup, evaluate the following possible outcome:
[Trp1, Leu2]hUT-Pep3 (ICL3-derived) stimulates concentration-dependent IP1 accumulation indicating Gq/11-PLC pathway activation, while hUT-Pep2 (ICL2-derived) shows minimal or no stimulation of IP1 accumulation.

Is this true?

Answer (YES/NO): NO